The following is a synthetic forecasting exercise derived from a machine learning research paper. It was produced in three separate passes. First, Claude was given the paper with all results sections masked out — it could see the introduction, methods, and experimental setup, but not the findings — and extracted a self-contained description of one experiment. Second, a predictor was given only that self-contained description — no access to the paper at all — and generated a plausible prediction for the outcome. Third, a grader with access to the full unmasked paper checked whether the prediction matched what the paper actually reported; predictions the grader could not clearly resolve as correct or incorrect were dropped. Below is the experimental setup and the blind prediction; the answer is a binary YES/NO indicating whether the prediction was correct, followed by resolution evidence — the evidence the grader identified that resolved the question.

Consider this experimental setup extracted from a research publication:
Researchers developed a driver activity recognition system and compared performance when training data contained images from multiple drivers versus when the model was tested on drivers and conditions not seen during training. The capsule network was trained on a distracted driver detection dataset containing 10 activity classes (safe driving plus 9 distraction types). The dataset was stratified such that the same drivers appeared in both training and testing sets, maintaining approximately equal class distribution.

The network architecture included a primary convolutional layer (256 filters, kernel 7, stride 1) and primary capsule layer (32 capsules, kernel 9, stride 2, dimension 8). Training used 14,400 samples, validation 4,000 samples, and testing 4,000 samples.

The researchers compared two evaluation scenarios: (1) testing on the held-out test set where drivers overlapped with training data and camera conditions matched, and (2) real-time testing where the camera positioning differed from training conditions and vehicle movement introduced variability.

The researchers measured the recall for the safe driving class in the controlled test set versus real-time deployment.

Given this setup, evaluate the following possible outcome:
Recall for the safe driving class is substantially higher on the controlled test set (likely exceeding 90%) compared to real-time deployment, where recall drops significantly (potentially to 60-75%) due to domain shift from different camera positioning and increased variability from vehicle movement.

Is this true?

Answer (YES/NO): NO